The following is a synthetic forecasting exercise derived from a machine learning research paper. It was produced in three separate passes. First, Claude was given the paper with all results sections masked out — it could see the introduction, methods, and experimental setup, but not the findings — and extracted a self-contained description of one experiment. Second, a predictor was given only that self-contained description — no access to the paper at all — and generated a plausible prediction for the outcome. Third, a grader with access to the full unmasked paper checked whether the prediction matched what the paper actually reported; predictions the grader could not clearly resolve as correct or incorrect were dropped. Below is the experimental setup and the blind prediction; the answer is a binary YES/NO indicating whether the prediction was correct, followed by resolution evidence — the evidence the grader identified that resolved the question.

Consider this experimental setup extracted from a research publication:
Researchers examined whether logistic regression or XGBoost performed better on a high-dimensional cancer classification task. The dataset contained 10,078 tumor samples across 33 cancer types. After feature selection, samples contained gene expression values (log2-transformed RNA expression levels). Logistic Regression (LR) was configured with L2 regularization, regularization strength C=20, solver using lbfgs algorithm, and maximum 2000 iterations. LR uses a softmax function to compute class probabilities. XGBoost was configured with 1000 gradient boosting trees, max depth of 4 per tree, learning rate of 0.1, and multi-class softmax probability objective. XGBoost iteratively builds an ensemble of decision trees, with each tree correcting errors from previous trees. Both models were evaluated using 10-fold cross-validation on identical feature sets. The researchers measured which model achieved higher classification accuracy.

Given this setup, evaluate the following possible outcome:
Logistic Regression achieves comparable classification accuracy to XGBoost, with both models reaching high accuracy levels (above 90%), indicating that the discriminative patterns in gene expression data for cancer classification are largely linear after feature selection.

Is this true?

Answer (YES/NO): YES